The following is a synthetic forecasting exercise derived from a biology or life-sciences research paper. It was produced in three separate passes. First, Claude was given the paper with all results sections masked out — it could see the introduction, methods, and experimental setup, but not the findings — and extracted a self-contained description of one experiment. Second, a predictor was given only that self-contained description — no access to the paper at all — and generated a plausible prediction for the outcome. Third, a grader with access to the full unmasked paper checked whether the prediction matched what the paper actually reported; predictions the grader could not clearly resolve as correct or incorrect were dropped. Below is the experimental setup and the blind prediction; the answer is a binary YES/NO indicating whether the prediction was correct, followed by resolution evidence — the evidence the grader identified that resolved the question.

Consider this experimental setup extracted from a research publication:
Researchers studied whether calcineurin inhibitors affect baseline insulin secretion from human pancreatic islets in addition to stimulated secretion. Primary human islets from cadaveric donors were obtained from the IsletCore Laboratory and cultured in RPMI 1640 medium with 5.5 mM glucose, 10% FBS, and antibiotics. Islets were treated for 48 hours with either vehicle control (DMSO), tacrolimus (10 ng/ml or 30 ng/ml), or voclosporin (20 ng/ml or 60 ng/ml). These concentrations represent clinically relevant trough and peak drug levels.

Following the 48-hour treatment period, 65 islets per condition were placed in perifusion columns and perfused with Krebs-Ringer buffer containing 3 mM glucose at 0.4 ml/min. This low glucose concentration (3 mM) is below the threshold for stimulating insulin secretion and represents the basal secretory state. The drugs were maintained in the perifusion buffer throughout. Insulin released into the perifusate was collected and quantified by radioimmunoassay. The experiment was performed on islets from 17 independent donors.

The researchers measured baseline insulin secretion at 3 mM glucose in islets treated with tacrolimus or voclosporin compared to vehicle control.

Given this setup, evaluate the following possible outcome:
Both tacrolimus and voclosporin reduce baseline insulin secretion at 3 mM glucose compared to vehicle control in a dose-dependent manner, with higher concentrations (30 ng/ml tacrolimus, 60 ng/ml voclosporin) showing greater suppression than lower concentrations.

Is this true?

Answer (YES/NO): NO